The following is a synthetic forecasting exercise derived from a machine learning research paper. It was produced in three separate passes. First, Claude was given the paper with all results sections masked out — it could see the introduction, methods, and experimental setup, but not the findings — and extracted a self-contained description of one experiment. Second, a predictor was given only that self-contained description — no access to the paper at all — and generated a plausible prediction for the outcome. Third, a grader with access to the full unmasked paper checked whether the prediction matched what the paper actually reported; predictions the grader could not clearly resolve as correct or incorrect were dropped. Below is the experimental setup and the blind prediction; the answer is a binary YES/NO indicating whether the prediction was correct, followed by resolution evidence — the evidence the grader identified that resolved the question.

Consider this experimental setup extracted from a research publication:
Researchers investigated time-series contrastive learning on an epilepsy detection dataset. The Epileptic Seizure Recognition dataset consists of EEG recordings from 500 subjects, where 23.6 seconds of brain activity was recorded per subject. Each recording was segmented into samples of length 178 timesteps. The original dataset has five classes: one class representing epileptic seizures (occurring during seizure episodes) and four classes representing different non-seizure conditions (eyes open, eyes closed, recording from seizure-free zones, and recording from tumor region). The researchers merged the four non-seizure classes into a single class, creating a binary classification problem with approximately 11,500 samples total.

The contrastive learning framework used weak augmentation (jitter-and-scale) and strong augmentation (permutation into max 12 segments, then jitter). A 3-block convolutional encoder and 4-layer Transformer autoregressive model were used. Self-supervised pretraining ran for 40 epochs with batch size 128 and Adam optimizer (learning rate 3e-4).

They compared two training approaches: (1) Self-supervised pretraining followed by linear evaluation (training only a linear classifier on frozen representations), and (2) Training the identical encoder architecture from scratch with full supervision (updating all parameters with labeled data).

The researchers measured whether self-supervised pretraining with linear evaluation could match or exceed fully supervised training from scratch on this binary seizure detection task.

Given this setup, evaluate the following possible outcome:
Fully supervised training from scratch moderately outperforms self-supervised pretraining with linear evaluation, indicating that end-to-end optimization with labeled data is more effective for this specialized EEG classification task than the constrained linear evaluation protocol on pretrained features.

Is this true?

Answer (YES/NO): NO